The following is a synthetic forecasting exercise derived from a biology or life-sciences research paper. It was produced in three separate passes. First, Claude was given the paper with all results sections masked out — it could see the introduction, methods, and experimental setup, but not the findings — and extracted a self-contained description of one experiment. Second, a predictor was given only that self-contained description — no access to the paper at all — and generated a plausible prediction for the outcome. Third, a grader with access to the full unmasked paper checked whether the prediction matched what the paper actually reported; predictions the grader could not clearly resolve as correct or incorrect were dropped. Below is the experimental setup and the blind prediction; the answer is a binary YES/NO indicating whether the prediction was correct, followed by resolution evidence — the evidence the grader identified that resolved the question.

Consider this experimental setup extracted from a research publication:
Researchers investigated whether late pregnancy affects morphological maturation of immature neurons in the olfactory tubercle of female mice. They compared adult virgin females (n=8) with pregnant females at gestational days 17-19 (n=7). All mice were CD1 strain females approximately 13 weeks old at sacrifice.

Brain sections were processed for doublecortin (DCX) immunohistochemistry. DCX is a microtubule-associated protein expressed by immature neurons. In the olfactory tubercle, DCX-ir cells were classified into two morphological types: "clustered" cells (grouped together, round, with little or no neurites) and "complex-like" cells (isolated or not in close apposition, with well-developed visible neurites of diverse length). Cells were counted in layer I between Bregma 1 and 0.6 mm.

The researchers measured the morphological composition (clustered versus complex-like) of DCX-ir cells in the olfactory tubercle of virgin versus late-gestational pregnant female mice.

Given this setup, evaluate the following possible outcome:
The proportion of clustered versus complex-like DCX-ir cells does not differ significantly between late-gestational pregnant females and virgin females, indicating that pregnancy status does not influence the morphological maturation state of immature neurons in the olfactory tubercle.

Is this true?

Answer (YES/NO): YES